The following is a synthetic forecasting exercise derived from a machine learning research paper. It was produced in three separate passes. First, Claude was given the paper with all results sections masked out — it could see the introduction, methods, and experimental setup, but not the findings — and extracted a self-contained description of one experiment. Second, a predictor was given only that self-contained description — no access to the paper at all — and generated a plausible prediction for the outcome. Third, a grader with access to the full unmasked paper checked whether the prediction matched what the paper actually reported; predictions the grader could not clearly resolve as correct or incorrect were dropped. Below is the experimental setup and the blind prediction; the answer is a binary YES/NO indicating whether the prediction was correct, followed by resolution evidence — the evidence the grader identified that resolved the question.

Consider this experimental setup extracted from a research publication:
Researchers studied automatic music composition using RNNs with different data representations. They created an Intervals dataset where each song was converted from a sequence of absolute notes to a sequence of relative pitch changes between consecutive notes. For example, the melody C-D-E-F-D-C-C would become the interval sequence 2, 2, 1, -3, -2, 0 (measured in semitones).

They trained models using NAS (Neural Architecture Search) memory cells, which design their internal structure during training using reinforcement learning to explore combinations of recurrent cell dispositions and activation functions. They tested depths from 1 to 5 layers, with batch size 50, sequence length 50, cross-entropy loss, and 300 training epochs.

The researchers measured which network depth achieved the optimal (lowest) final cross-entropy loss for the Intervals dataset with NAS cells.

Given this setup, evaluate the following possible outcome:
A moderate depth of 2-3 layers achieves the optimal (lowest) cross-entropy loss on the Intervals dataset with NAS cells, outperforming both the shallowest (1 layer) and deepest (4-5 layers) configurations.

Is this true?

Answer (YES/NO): YES